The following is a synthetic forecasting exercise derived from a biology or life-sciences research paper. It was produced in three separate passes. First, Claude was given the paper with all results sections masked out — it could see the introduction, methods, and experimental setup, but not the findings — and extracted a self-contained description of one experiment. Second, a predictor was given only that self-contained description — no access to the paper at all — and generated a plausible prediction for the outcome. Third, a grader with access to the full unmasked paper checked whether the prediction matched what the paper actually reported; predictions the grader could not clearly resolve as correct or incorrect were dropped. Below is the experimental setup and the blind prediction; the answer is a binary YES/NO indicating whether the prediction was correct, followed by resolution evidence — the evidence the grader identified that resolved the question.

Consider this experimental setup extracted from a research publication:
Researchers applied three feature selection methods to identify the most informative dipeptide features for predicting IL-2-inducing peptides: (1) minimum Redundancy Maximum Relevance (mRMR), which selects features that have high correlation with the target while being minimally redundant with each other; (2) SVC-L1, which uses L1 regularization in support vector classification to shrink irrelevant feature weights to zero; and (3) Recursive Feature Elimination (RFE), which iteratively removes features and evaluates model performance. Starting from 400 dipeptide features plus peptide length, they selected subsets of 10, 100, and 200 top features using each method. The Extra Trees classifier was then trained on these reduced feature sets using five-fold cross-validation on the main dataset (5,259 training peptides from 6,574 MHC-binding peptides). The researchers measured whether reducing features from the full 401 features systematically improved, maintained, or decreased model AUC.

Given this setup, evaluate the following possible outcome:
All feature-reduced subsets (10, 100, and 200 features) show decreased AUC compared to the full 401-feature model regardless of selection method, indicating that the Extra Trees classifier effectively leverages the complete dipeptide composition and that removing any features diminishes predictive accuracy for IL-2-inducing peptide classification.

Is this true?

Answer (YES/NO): NO